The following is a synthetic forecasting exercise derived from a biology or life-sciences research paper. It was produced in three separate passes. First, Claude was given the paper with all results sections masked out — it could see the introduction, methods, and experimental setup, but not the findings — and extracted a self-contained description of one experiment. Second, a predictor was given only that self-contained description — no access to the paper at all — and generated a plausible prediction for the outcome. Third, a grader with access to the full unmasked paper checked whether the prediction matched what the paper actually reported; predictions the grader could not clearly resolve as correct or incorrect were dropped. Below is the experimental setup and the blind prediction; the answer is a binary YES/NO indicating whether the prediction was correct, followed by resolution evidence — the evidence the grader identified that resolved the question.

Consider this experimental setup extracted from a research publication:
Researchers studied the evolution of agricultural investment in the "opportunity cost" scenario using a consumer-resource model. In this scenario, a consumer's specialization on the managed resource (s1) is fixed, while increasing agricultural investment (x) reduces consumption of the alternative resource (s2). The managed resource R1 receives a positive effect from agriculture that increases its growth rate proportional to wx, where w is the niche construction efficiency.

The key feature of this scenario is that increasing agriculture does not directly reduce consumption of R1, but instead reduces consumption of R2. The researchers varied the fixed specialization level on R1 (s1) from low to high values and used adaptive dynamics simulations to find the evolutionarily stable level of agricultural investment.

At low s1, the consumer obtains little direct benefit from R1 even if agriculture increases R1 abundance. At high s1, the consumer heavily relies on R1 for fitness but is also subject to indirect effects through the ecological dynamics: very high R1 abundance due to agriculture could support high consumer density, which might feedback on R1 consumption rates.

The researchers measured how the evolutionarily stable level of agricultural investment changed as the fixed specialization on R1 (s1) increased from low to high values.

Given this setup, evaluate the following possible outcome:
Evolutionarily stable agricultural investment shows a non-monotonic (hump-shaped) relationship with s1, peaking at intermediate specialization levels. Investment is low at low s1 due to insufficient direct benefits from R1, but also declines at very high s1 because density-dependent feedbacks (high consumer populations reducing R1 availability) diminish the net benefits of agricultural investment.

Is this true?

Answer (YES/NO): NO